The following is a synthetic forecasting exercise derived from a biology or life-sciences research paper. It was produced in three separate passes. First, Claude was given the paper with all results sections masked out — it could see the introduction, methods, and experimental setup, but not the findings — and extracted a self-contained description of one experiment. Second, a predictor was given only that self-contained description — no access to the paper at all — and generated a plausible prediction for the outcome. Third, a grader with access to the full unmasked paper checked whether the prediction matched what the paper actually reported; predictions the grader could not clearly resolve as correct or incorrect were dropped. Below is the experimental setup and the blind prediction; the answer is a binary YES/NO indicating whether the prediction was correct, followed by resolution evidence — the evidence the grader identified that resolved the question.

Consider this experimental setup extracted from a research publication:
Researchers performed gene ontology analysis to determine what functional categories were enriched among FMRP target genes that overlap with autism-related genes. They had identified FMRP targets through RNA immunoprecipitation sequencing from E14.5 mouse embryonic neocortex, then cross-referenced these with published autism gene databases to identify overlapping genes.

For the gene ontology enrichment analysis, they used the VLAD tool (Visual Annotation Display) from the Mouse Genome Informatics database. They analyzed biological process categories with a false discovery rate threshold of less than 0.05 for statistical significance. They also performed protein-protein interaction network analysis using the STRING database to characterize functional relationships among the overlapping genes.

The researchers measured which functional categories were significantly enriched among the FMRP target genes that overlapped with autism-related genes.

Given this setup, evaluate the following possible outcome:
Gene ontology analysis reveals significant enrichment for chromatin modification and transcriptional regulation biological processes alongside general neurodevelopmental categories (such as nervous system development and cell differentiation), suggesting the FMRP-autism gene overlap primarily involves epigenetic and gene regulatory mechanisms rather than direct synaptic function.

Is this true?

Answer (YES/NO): NO